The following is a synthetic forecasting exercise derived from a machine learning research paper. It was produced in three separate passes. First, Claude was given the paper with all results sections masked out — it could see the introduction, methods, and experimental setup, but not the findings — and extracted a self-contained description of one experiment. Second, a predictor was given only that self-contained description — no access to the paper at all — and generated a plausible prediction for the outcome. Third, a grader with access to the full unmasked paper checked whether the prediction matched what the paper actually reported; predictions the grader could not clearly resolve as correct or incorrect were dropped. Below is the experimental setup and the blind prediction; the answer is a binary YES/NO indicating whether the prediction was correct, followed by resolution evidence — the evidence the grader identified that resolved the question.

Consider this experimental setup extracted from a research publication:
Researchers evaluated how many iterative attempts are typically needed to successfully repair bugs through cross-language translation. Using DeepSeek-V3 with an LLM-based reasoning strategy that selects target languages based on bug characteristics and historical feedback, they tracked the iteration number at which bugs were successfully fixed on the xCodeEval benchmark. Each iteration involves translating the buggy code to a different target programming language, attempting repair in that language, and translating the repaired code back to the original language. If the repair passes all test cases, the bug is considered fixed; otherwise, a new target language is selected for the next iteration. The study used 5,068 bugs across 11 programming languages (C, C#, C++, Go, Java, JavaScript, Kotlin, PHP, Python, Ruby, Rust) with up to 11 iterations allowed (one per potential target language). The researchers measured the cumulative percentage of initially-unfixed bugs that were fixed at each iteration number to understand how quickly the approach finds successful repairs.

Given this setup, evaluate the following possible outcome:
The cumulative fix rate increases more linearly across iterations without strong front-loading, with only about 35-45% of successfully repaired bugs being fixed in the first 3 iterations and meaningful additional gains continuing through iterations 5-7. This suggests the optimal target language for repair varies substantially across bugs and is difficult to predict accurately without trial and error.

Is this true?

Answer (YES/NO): NO